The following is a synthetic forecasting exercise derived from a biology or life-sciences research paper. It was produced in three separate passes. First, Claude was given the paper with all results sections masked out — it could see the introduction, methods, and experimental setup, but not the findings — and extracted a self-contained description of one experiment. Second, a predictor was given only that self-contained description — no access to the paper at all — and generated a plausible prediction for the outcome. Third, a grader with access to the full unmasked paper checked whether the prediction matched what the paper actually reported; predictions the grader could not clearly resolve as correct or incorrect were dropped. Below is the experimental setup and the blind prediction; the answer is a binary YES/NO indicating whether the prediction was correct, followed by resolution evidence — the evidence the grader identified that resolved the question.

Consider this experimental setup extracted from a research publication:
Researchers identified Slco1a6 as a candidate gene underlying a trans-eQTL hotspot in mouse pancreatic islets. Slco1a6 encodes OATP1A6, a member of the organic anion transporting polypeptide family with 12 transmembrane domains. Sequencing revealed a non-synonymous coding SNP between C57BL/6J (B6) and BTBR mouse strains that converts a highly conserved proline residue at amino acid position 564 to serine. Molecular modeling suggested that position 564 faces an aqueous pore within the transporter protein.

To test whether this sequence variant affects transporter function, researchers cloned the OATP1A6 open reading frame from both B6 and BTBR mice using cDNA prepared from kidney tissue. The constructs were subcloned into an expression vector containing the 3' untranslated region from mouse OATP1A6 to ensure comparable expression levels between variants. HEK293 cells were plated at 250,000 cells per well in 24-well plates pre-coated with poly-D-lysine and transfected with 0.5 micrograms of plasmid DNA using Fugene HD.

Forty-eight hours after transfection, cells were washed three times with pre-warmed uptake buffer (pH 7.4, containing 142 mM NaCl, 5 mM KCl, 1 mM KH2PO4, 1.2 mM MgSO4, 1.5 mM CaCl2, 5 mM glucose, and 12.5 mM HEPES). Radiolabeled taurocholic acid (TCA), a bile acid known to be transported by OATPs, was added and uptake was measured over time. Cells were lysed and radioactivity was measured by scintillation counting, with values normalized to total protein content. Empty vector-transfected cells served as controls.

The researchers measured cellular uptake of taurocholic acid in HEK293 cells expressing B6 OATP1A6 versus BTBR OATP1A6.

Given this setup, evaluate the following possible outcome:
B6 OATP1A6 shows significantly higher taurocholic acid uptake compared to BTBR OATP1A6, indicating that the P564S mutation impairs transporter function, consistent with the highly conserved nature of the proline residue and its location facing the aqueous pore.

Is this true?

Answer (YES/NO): NO